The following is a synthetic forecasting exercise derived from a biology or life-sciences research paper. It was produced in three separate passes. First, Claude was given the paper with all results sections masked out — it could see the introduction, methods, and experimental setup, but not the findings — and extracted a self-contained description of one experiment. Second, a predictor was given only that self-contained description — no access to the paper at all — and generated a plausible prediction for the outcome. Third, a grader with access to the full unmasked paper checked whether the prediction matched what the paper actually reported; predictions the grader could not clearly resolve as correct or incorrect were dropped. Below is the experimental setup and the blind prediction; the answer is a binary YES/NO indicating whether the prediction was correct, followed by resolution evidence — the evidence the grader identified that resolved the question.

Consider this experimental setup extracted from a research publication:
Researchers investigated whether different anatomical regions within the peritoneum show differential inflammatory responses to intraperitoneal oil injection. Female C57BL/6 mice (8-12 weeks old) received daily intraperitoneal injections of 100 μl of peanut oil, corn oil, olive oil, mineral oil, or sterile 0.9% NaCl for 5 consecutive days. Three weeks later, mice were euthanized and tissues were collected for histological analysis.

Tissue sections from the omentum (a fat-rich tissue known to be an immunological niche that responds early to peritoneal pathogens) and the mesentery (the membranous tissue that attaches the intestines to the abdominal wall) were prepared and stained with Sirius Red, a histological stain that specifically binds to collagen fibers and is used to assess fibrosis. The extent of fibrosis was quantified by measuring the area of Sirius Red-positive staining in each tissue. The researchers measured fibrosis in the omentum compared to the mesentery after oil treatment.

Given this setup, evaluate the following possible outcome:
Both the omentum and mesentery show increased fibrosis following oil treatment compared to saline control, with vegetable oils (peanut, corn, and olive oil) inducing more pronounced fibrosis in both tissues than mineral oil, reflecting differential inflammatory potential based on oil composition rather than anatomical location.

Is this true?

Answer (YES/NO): NO